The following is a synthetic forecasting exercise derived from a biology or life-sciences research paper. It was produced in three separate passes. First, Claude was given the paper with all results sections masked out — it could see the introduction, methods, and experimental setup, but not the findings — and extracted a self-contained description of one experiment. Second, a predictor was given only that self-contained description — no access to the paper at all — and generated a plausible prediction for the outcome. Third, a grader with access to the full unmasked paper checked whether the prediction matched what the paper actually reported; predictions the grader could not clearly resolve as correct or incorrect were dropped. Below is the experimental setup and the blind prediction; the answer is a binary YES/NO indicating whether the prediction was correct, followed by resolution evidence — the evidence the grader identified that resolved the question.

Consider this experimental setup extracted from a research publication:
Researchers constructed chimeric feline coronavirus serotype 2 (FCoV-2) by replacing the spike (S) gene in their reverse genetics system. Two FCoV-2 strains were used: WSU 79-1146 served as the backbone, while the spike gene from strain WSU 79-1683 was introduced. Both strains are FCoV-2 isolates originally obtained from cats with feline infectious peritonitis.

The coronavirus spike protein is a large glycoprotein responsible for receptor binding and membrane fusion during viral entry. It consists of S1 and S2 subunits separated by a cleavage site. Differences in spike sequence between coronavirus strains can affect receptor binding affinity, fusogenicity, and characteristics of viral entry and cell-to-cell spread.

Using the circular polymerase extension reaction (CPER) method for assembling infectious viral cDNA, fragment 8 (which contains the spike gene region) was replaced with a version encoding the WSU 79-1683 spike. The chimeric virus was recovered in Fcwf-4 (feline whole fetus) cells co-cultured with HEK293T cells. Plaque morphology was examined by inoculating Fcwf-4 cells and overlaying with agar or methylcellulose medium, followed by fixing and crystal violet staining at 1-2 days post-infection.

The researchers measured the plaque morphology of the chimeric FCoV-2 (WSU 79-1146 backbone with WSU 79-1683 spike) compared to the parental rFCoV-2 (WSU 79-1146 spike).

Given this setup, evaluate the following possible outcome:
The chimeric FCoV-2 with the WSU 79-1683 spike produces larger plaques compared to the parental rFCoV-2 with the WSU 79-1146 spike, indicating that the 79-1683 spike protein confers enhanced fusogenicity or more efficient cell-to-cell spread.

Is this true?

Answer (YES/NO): NO